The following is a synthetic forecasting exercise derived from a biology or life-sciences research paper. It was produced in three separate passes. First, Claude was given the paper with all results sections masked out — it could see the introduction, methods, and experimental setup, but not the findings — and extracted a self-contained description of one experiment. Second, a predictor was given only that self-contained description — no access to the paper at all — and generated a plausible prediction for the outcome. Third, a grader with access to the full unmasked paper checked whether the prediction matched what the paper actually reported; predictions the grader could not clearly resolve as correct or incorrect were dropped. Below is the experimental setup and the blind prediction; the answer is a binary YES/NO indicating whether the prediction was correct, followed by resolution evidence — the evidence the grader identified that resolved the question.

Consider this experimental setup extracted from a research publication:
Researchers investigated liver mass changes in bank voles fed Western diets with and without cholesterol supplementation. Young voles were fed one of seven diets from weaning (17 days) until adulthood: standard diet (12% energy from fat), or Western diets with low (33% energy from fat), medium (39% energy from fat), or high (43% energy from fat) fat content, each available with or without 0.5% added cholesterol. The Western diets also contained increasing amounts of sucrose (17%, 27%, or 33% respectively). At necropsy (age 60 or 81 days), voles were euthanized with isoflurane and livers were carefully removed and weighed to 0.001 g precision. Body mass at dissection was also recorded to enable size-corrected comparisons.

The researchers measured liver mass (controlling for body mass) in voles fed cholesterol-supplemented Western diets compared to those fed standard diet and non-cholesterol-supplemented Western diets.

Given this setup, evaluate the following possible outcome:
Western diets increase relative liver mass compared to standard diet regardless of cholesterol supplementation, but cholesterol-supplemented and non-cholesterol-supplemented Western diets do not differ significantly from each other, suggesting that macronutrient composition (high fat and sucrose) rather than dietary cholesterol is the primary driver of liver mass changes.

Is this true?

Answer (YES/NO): NO